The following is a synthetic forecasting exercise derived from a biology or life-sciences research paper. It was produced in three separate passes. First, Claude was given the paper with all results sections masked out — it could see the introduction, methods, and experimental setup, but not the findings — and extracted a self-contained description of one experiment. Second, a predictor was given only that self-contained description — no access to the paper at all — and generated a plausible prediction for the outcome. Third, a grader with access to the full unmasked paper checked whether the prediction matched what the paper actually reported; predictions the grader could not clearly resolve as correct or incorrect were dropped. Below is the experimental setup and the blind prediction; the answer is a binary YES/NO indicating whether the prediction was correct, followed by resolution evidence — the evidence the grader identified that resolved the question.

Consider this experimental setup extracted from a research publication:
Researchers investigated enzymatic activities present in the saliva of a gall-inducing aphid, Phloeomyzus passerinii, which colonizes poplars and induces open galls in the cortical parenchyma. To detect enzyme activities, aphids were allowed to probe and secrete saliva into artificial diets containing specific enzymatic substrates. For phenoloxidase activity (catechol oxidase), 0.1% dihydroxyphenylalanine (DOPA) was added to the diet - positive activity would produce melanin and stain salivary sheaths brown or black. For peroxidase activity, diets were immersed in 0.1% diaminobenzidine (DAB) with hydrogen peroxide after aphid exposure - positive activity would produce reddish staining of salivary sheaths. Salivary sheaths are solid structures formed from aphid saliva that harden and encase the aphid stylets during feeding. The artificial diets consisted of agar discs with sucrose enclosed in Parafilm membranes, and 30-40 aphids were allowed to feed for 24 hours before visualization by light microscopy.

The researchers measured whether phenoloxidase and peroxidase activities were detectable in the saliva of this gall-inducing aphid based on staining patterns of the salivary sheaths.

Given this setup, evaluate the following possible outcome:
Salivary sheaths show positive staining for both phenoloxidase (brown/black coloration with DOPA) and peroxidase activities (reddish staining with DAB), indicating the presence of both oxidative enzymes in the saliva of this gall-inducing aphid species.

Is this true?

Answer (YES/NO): YES